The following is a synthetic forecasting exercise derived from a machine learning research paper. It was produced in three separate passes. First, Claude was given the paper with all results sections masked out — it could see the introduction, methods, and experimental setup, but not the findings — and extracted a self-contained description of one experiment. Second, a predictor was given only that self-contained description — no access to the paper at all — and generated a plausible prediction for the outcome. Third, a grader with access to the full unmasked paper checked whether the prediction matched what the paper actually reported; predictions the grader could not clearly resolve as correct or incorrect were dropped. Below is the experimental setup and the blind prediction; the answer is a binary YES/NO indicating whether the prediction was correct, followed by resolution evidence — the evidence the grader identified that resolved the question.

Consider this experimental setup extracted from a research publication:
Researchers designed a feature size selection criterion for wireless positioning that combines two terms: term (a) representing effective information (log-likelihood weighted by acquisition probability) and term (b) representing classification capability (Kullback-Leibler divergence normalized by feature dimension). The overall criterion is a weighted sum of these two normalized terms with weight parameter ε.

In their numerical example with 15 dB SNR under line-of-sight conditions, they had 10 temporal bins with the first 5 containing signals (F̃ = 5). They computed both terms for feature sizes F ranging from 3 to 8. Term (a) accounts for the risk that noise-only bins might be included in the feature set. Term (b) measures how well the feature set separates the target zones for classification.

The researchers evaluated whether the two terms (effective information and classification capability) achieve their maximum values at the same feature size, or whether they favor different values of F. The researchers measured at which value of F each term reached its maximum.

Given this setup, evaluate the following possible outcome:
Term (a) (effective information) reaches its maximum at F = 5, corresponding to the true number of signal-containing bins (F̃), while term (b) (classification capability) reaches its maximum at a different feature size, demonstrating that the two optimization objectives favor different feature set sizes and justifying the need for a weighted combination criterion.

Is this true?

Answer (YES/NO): NO